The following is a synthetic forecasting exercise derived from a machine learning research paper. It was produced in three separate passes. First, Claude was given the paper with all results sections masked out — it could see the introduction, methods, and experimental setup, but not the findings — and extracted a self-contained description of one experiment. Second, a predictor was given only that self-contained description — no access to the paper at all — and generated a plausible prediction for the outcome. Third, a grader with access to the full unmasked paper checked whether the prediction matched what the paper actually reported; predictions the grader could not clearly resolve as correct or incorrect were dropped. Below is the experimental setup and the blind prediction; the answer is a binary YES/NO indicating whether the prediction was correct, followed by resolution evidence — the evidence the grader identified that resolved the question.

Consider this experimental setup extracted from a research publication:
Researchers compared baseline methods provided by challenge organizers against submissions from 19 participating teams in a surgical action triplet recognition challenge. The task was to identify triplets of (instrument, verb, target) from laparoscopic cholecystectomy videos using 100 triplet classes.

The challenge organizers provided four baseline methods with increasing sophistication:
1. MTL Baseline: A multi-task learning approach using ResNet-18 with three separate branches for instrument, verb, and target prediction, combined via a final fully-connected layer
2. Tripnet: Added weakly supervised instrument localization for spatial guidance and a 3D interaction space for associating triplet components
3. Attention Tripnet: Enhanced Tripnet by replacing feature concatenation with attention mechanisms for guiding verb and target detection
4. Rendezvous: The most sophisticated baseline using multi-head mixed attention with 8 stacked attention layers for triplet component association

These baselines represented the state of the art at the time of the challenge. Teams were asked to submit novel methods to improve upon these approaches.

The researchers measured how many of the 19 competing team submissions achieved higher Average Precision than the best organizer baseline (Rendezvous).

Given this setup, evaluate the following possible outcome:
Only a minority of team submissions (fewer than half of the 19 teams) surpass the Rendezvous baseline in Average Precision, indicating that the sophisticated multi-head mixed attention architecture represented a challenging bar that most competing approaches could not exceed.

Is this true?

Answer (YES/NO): YES